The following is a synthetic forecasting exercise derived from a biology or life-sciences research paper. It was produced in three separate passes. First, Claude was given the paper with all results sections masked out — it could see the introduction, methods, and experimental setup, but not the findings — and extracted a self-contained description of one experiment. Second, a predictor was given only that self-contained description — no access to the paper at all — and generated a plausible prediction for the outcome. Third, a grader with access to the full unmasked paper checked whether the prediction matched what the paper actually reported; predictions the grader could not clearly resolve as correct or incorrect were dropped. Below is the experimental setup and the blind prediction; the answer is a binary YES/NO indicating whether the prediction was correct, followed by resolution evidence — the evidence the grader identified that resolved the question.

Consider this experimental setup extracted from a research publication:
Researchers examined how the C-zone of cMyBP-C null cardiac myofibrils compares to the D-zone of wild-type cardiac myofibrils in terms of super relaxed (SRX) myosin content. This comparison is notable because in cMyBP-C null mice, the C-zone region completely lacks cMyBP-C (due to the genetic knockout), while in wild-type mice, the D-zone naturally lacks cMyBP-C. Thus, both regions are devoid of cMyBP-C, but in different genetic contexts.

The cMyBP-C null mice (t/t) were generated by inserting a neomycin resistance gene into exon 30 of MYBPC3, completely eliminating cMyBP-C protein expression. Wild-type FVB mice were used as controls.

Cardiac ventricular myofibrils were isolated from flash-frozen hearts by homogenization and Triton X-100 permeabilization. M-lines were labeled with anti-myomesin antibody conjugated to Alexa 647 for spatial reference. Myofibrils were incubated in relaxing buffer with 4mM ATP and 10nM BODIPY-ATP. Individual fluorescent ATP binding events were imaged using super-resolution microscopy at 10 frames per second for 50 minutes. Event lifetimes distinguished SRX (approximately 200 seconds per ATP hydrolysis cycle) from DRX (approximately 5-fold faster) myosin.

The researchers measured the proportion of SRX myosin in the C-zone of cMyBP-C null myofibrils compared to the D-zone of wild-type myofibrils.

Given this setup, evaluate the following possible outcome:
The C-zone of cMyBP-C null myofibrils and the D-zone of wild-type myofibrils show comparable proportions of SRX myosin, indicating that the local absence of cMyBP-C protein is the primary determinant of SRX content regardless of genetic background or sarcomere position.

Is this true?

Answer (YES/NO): YES